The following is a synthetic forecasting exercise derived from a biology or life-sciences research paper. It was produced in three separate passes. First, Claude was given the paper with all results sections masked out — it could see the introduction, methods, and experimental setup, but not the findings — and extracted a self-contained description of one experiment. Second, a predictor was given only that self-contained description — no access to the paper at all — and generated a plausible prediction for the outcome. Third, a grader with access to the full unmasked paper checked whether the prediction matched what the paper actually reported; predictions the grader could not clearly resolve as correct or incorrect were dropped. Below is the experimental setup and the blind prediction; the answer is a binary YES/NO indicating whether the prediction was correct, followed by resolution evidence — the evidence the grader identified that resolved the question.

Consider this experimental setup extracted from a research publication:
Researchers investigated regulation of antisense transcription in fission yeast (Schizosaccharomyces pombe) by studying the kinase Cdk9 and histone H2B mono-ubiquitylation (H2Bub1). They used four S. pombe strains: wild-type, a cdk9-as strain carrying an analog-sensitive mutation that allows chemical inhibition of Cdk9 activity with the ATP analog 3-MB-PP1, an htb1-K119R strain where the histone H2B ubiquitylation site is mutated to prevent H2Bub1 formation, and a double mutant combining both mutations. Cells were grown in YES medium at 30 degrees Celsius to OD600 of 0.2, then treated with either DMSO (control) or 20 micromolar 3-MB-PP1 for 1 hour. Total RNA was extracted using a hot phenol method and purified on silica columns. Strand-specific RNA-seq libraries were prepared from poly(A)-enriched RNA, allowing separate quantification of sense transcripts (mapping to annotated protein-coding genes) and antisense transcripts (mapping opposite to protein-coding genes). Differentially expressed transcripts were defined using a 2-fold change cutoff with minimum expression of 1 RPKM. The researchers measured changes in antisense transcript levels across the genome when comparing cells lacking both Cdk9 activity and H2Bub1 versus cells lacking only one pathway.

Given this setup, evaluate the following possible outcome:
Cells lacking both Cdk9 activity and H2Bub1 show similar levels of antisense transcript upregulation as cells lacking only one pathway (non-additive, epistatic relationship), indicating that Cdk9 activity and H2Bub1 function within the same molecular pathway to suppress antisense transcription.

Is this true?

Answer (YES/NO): NO